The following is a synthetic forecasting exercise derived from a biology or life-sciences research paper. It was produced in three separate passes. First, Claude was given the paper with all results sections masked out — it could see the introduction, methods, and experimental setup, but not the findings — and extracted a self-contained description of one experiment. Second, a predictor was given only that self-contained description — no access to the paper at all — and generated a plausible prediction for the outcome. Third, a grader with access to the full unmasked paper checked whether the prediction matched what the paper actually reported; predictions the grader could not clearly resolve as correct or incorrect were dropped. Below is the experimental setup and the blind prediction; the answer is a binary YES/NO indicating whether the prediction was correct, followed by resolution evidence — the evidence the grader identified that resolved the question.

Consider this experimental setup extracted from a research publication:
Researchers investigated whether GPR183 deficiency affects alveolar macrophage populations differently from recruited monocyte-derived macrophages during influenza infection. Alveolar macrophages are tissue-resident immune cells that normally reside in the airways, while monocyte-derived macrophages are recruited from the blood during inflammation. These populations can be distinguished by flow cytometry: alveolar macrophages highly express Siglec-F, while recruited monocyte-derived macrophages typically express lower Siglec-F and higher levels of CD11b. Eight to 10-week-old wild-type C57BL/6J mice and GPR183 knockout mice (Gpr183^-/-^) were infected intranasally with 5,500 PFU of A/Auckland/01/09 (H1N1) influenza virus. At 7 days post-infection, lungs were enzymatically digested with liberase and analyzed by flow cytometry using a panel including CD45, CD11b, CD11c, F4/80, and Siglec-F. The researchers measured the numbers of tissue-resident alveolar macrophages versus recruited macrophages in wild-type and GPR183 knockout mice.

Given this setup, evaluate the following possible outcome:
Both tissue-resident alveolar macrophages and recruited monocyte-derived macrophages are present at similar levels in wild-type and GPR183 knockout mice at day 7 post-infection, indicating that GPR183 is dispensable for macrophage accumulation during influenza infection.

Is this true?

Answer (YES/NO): NO